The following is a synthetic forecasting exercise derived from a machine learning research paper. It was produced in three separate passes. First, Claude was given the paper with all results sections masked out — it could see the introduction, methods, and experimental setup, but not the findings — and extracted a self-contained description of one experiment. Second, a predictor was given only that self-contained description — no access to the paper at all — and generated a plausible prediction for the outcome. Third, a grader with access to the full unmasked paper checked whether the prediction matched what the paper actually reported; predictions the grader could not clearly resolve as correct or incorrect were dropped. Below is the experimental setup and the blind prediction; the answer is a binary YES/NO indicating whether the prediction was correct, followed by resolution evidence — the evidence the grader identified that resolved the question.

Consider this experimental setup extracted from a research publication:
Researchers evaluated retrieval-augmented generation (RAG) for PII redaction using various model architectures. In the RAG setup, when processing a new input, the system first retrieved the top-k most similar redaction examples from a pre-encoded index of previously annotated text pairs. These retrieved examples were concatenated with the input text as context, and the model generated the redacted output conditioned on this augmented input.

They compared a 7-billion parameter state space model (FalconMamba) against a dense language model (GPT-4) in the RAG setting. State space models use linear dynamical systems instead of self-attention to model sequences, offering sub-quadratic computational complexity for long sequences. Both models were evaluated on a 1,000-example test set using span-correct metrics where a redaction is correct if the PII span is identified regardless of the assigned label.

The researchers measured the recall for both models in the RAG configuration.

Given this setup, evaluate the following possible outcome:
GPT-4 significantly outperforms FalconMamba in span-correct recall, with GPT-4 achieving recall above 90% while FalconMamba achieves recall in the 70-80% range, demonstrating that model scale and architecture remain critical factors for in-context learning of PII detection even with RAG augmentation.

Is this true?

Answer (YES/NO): NO